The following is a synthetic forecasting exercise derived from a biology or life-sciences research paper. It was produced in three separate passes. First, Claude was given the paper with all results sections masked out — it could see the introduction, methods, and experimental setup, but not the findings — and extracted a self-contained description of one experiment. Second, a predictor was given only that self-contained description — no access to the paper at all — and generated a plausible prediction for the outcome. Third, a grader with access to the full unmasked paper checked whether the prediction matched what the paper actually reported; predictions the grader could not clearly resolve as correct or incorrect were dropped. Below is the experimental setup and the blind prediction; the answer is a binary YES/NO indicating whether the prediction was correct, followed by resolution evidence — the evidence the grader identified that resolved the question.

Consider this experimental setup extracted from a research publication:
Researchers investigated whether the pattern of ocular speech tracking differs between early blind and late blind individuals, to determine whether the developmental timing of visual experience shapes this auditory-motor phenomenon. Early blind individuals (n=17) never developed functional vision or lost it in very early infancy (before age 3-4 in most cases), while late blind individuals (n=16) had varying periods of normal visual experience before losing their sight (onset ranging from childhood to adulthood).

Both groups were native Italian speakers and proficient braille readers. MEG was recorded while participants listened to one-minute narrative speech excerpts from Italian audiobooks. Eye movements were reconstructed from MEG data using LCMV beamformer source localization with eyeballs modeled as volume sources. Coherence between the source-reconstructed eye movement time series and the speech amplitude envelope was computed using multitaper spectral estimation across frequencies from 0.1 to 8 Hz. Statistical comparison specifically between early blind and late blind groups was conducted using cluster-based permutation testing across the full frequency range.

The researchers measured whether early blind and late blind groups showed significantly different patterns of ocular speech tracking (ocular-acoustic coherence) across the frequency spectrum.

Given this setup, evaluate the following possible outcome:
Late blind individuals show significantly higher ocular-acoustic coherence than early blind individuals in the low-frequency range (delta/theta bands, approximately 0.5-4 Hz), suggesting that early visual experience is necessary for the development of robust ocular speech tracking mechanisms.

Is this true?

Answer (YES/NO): NO